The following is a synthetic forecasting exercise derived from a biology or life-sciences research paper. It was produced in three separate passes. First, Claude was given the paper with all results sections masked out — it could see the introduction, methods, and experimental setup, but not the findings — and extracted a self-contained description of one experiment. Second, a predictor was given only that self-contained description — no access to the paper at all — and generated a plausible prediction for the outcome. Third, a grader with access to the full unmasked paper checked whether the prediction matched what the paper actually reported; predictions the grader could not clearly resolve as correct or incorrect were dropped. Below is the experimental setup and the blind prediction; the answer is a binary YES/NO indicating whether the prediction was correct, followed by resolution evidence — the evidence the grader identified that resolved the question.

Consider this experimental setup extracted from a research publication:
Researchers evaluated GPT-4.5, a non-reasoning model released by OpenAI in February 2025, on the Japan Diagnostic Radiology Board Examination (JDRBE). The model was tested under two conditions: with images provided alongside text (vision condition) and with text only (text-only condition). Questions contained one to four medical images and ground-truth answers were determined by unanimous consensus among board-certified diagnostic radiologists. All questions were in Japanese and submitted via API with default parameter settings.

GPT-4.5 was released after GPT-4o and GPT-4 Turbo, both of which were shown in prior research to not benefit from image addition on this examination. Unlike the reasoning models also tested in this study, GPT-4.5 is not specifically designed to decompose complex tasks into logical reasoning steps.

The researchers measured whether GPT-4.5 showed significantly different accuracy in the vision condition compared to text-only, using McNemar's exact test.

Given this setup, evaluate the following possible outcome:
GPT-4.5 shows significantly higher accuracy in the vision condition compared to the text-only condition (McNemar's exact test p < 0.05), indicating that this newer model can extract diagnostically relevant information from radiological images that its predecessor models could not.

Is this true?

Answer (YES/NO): YES